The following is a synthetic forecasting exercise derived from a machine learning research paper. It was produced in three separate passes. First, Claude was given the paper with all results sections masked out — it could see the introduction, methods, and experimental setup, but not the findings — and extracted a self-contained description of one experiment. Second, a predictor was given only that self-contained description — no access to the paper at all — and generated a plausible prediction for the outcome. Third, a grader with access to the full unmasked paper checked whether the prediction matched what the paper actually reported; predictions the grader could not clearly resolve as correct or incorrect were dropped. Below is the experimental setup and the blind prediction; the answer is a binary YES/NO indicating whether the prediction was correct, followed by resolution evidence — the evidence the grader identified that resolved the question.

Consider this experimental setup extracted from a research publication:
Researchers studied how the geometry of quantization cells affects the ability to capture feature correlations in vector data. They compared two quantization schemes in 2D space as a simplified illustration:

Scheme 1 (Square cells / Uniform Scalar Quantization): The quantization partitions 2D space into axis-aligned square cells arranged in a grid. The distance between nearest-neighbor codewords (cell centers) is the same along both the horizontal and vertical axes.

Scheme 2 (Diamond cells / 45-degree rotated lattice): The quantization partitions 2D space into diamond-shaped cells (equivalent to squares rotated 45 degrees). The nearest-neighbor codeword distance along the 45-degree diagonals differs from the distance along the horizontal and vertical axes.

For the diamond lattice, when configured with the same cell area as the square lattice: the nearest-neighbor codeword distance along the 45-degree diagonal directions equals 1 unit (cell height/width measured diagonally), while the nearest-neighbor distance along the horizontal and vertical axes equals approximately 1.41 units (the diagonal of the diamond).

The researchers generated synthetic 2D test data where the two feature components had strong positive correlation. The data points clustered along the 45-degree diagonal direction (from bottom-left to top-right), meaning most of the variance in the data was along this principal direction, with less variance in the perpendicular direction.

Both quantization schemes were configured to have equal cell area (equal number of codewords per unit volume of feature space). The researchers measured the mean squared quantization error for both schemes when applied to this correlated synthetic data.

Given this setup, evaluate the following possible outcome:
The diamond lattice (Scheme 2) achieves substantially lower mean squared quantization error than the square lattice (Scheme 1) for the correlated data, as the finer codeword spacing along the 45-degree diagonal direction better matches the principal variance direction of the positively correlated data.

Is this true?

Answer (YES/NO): YES